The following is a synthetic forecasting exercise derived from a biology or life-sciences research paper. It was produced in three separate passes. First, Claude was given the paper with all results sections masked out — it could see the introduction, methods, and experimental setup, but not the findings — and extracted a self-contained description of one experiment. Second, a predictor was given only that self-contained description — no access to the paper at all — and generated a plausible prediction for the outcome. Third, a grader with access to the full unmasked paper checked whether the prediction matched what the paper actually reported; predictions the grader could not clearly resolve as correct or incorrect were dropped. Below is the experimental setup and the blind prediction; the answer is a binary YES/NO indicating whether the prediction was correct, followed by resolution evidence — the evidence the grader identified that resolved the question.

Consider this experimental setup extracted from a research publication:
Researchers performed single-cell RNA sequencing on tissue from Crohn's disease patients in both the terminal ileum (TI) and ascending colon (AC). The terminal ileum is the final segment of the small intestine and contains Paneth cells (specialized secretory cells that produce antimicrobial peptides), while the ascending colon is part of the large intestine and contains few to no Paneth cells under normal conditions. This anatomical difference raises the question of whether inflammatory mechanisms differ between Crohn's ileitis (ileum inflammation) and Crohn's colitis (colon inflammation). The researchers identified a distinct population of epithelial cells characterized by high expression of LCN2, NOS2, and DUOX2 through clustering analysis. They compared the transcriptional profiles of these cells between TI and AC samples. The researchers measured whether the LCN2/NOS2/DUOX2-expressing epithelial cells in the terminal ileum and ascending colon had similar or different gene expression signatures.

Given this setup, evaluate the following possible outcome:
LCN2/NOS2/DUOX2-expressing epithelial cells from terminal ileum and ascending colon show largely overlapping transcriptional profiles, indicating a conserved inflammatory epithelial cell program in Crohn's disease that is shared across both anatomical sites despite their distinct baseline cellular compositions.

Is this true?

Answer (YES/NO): NO